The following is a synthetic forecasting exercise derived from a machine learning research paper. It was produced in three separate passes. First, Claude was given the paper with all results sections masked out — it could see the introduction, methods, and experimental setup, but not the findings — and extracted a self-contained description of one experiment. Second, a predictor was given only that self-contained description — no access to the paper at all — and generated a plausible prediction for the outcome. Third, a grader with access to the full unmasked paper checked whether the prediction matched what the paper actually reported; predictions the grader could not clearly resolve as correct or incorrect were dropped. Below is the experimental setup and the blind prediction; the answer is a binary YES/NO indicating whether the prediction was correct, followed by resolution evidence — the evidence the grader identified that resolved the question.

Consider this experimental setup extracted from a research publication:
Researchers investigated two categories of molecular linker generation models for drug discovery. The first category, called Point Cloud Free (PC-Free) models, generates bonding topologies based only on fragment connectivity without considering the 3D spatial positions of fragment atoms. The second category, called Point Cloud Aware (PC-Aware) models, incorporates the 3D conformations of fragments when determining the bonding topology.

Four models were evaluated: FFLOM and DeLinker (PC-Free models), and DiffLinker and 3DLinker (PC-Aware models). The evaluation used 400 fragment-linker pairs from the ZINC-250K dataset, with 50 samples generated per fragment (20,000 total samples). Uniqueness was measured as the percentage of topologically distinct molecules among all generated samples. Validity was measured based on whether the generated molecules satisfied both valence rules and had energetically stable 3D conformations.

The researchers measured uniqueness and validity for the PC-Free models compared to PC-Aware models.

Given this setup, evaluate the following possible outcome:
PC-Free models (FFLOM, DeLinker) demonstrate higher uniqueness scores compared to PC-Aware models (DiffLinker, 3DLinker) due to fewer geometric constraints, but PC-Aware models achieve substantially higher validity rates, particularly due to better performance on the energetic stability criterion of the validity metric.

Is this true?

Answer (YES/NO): YES